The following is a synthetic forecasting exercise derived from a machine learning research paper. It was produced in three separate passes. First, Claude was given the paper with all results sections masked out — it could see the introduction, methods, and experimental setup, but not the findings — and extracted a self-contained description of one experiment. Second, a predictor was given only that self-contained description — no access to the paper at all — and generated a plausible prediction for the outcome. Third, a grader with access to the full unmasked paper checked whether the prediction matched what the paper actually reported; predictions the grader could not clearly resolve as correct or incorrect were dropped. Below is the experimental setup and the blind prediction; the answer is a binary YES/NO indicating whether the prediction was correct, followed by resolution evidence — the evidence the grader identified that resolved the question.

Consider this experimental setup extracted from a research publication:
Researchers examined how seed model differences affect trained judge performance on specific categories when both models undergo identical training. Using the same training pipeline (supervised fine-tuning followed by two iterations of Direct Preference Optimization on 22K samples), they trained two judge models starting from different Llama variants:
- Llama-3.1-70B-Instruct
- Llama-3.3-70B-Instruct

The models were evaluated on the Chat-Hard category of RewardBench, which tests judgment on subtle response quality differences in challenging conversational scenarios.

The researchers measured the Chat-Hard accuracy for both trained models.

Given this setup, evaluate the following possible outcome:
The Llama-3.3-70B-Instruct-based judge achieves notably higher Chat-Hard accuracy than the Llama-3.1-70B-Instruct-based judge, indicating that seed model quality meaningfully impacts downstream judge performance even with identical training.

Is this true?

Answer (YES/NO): NO